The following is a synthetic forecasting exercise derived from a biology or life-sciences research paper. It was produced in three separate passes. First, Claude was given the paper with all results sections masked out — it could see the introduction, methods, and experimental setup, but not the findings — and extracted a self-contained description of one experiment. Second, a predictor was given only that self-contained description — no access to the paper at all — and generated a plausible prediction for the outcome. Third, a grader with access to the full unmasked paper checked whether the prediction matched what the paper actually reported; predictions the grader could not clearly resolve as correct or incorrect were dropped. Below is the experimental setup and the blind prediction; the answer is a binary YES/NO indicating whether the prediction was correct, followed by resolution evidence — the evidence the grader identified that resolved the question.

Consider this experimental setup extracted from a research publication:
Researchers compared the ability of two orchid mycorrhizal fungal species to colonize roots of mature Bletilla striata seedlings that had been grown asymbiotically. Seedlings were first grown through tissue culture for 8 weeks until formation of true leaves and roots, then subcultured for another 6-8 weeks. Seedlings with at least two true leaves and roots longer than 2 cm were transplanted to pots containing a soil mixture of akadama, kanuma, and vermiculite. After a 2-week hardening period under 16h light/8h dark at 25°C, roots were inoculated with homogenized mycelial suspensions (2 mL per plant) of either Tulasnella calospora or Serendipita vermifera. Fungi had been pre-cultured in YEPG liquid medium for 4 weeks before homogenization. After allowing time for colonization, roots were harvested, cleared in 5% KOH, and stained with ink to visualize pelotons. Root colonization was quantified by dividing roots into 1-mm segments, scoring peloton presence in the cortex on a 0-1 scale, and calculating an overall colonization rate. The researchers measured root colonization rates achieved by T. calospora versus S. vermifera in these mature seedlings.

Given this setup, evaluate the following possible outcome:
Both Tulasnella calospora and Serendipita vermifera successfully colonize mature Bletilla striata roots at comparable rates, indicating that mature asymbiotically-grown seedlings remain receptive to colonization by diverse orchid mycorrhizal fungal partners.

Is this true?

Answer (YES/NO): NO